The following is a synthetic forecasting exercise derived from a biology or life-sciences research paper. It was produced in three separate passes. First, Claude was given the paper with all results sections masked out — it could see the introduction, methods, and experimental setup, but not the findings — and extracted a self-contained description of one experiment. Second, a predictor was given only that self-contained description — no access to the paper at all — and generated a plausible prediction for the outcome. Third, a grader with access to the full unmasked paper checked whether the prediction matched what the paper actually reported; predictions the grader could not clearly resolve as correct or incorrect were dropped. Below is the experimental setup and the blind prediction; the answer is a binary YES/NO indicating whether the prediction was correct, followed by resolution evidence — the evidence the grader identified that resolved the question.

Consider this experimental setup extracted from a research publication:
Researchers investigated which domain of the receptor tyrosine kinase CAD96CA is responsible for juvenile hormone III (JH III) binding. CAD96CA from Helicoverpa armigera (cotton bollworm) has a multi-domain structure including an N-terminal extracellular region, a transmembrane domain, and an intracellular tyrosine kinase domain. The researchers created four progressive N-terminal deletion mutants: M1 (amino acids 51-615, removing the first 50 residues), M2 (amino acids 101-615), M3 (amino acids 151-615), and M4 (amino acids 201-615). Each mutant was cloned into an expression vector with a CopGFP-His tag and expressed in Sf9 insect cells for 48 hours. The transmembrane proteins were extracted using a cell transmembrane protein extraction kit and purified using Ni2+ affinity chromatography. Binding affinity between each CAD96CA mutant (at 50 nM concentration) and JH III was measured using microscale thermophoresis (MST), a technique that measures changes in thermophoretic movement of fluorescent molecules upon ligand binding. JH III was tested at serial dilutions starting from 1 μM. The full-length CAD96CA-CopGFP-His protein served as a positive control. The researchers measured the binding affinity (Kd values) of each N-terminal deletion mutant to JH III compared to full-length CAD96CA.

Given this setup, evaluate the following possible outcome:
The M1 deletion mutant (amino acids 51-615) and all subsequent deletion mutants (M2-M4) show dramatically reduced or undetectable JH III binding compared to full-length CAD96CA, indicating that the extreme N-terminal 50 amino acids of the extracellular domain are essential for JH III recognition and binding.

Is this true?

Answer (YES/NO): NO